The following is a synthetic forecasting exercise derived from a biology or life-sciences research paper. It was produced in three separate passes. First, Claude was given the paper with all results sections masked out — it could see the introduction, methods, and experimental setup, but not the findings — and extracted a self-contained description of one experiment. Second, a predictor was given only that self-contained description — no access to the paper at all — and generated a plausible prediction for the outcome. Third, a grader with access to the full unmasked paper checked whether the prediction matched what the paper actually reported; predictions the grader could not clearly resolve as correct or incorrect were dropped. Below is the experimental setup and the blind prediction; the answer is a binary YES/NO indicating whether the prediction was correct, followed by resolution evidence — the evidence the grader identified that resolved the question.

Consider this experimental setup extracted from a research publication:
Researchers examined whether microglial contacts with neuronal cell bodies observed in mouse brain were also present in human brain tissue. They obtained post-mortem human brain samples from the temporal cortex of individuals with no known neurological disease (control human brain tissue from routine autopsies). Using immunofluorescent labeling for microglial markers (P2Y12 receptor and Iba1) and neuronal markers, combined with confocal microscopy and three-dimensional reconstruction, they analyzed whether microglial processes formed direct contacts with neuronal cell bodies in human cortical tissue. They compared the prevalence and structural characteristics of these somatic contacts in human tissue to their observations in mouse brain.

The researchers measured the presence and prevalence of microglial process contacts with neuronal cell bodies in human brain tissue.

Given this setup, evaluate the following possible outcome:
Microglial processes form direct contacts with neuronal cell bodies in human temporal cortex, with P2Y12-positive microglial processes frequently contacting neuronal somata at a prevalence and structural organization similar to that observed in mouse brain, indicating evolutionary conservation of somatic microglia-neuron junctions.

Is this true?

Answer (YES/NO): YES